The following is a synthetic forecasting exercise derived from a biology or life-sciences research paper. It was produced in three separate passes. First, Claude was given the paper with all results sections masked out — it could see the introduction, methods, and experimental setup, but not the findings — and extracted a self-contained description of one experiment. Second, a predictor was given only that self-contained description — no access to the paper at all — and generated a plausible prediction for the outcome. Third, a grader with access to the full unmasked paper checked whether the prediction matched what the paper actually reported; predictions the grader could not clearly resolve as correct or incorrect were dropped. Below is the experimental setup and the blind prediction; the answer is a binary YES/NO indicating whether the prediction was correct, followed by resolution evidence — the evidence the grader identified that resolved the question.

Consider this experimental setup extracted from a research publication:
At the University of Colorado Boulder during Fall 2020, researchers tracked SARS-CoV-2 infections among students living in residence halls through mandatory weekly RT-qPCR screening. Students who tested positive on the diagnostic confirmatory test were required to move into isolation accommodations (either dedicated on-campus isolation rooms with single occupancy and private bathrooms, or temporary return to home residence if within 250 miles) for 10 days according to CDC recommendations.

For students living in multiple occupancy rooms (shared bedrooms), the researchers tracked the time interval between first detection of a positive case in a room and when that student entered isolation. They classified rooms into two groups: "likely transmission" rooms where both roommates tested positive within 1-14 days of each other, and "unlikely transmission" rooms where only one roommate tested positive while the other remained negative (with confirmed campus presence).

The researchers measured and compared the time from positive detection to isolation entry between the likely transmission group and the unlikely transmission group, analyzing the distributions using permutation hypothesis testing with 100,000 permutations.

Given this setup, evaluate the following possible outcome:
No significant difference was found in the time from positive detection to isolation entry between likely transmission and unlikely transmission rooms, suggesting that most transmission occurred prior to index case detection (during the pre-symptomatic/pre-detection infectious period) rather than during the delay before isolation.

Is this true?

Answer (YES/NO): YES